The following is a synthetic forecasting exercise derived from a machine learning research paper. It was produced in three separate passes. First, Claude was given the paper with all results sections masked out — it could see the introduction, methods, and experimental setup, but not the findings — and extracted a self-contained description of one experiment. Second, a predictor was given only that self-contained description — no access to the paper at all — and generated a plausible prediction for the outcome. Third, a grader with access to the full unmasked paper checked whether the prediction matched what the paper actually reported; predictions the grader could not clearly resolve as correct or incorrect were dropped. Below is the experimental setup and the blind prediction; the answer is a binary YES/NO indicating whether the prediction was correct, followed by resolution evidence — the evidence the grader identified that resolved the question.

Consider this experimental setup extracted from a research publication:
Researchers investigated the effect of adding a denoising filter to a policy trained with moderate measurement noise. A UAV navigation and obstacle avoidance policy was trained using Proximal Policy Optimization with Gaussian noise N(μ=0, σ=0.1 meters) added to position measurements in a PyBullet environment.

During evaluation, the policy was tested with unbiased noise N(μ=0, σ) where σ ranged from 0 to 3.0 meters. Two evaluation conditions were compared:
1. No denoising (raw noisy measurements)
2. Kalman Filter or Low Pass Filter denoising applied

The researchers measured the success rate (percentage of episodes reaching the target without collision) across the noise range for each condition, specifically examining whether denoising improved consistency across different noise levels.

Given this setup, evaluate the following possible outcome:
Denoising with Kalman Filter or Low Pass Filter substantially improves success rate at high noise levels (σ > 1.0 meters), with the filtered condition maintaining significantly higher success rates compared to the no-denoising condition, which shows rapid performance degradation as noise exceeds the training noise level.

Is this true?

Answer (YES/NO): NO